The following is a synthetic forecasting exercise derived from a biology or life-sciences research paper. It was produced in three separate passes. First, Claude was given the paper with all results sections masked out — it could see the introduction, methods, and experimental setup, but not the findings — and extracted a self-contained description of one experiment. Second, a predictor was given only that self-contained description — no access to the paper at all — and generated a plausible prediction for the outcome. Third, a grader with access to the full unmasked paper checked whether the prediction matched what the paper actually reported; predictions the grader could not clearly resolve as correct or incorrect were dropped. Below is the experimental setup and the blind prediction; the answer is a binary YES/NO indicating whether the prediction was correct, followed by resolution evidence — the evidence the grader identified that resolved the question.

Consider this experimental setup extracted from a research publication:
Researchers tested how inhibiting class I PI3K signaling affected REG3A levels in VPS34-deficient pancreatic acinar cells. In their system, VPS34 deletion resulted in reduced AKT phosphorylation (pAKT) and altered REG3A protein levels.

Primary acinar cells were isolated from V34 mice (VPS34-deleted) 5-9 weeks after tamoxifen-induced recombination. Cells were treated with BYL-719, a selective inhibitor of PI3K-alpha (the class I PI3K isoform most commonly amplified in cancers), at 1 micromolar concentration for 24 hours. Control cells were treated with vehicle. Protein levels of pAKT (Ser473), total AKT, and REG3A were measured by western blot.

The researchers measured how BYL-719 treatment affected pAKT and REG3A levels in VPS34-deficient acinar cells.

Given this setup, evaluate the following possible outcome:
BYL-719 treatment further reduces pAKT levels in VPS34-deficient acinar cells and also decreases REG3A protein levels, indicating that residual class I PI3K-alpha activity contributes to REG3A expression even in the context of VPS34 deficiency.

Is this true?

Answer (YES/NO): YES